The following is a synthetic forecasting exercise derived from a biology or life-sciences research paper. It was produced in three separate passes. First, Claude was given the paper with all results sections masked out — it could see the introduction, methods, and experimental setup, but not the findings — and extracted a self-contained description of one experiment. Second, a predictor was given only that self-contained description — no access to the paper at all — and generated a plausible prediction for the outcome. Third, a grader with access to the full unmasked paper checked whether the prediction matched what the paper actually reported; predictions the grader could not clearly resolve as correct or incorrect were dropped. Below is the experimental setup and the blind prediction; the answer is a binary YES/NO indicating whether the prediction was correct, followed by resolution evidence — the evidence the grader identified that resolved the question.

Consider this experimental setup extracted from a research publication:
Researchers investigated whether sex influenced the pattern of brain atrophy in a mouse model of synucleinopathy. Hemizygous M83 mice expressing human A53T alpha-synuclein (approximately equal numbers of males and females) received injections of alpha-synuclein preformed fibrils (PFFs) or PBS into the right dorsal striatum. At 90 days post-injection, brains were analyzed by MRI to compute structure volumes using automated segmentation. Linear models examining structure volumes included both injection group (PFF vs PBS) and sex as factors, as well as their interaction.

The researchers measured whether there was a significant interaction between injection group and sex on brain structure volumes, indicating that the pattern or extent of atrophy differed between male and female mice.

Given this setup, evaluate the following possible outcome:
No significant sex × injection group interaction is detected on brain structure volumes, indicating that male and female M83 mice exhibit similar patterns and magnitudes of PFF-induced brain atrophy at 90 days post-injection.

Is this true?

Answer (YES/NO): YES